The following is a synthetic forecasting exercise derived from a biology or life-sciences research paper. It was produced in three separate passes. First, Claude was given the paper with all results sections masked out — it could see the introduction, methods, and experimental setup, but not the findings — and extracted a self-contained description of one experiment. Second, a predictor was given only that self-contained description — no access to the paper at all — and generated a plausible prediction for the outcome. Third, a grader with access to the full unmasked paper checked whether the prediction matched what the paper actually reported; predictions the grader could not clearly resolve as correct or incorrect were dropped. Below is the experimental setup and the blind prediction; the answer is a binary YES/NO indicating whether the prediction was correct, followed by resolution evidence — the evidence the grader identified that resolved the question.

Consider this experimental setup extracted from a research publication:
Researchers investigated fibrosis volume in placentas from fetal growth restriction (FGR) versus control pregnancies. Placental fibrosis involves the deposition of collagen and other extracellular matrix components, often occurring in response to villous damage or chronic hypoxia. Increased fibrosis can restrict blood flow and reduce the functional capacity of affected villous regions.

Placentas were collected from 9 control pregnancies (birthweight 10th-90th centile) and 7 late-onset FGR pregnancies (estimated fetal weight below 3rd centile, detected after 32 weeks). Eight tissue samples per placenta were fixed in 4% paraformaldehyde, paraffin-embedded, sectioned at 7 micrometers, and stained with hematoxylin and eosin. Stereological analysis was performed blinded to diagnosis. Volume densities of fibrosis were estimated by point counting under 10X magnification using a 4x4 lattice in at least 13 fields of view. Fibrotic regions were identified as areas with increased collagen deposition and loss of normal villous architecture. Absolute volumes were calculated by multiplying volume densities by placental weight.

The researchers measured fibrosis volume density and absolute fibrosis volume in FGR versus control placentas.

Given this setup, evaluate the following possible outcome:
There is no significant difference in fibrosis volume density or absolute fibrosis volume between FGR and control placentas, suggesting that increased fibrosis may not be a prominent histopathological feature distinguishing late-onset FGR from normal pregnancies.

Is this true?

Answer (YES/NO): NO